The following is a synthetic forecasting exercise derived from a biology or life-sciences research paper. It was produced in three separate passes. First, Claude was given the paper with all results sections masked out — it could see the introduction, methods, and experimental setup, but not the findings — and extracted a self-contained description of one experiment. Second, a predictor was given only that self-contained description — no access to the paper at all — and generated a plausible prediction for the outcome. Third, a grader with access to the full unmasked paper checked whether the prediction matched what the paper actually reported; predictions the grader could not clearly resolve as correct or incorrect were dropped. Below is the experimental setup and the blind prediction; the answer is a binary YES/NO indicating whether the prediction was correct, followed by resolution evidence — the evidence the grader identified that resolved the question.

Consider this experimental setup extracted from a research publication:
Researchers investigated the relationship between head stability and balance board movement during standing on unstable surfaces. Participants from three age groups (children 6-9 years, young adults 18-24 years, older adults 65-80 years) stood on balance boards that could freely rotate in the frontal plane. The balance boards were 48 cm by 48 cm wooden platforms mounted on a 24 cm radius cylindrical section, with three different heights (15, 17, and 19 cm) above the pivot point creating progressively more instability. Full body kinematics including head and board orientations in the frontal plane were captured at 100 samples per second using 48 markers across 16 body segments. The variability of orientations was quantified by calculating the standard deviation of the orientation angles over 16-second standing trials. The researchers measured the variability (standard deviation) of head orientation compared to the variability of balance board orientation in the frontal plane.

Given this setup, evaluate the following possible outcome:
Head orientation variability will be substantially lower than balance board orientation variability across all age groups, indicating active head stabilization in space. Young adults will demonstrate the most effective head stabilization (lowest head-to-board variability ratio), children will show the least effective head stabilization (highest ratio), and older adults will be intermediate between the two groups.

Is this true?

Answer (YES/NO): NO